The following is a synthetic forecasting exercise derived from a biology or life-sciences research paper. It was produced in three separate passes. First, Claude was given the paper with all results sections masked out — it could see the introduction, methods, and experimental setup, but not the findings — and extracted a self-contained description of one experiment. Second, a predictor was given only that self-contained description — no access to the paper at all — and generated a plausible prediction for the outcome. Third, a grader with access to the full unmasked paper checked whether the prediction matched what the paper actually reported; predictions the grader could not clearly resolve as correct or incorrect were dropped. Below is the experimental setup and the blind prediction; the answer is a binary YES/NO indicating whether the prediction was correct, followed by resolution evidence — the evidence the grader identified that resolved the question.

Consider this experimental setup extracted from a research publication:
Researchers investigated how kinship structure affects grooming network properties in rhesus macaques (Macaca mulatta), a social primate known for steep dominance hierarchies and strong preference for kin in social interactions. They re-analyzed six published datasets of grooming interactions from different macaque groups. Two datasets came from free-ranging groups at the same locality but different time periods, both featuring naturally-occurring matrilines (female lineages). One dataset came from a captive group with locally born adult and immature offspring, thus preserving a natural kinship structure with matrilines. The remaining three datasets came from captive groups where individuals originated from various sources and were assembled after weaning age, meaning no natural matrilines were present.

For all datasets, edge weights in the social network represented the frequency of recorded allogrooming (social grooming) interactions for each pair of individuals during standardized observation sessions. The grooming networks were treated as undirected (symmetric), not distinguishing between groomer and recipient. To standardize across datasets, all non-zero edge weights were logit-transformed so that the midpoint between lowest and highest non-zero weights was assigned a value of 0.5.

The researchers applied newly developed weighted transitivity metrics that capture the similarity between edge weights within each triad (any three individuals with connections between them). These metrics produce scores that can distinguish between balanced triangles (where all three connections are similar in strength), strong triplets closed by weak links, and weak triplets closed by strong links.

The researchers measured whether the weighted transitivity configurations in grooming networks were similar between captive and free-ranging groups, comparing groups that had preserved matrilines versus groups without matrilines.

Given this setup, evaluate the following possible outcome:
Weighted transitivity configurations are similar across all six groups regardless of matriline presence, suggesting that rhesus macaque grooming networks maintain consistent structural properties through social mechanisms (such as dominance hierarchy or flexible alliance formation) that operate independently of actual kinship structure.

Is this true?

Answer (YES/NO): NO